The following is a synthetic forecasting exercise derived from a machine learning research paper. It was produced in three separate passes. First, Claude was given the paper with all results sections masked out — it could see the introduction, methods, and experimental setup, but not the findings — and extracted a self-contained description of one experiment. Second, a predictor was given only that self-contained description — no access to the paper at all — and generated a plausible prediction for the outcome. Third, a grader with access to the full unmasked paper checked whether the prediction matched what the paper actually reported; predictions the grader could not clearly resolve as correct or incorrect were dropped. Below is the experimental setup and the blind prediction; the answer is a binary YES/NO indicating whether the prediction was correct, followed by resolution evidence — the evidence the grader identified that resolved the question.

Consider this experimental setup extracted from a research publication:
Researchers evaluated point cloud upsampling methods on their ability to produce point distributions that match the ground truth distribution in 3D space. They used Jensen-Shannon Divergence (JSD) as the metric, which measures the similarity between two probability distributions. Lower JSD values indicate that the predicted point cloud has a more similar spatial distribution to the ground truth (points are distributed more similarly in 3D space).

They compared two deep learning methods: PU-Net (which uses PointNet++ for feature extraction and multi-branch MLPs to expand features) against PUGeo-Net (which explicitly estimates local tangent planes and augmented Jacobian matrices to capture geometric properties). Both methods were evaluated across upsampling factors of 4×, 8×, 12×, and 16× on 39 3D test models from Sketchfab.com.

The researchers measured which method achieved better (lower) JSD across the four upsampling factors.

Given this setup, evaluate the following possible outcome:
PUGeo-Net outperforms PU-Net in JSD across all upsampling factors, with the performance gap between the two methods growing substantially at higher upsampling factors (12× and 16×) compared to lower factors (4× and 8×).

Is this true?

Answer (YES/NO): NO